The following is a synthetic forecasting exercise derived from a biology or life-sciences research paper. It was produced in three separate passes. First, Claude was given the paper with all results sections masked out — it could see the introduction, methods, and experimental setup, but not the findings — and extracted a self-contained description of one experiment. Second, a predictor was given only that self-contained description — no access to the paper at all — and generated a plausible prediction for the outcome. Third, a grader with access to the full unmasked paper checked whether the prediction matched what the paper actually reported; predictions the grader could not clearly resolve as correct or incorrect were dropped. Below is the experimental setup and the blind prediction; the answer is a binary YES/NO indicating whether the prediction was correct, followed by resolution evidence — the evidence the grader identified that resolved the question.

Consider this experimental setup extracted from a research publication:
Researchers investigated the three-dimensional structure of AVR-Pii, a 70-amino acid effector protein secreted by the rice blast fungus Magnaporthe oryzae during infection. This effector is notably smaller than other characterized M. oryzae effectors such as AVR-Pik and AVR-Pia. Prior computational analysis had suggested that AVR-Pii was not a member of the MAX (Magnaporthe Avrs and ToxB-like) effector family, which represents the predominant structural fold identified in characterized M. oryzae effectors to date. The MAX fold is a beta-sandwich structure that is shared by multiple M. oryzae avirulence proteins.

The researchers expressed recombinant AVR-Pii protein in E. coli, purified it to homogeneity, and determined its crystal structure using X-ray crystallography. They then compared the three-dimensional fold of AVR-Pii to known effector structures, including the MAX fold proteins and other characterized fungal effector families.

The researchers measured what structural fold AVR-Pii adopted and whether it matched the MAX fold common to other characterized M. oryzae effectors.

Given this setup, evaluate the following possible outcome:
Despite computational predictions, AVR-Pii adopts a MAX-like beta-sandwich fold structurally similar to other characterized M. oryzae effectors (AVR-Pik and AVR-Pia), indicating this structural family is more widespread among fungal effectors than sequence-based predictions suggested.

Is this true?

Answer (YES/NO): NO